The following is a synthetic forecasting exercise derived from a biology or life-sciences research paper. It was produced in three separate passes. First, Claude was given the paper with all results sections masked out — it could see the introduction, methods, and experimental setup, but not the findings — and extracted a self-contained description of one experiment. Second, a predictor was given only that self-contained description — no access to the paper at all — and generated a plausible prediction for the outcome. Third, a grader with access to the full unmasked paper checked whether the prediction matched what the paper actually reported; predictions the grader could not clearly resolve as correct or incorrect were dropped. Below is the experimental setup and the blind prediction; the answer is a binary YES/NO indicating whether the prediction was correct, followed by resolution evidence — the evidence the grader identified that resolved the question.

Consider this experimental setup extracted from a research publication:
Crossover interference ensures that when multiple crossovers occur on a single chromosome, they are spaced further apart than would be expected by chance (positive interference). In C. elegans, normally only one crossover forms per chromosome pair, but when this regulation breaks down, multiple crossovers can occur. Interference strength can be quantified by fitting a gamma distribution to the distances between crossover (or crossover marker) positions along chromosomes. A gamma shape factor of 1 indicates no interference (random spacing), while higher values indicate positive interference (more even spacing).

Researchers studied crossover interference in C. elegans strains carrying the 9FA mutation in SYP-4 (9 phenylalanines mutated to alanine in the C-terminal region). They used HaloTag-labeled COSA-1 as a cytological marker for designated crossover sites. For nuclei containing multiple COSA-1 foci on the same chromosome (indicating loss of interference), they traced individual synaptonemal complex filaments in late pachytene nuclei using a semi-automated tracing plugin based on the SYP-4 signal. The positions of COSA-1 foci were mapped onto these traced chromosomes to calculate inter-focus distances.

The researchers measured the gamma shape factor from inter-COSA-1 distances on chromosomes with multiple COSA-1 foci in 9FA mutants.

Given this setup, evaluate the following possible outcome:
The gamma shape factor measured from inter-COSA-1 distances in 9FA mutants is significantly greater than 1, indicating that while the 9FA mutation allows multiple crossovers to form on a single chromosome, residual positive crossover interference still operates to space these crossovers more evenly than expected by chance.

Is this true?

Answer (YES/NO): NO